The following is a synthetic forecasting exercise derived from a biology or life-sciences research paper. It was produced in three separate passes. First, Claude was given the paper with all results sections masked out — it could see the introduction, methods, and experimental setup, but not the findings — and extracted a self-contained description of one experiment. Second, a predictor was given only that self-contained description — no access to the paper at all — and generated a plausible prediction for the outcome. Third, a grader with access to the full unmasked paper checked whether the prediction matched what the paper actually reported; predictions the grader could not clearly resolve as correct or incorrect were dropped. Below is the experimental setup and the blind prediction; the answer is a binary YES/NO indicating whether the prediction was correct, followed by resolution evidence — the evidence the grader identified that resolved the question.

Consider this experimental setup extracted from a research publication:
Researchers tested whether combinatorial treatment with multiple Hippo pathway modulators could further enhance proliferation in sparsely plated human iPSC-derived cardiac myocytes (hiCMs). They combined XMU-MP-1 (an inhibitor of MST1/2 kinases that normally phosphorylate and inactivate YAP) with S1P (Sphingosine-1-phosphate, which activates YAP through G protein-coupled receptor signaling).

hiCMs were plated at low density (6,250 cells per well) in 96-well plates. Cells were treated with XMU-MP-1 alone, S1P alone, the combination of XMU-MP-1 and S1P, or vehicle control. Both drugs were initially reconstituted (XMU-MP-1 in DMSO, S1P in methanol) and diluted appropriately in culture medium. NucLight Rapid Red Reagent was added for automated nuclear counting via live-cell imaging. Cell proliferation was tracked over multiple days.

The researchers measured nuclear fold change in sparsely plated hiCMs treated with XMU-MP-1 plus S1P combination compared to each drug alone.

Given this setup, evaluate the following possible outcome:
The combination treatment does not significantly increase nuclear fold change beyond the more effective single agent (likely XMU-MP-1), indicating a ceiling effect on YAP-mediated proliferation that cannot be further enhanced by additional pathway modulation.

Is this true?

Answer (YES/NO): NO